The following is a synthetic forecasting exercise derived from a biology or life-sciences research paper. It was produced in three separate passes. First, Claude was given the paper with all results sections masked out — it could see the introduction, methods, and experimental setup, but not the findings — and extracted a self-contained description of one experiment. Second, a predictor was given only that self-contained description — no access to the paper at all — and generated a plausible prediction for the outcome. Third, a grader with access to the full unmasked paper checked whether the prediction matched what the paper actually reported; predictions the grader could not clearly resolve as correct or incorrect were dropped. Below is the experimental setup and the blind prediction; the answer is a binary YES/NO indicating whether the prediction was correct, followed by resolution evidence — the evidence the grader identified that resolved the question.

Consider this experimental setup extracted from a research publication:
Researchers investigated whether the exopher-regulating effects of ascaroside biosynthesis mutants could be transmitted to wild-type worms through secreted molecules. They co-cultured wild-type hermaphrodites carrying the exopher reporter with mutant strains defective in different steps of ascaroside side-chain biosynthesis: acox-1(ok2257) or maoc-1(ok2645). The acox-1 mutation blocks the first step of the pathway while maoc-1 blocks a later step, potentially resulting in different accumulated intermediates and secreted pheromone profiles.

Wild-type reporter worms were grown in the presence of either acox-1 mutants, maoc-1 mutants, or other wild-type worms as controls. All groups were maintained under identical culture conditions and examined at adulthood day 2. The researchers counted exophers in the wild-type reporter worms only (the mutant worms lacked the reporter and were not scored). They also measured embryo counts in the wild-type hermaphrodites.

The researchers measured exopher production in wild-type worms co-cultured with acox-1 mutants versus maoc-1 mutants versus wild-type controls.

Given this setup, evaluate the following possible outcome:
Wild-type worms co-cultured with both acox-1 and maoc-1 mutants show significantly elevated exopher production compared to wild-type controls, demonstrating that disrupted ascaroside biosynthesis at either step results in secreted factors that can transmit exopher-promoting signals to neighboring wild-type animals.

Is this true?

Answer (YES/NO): NO